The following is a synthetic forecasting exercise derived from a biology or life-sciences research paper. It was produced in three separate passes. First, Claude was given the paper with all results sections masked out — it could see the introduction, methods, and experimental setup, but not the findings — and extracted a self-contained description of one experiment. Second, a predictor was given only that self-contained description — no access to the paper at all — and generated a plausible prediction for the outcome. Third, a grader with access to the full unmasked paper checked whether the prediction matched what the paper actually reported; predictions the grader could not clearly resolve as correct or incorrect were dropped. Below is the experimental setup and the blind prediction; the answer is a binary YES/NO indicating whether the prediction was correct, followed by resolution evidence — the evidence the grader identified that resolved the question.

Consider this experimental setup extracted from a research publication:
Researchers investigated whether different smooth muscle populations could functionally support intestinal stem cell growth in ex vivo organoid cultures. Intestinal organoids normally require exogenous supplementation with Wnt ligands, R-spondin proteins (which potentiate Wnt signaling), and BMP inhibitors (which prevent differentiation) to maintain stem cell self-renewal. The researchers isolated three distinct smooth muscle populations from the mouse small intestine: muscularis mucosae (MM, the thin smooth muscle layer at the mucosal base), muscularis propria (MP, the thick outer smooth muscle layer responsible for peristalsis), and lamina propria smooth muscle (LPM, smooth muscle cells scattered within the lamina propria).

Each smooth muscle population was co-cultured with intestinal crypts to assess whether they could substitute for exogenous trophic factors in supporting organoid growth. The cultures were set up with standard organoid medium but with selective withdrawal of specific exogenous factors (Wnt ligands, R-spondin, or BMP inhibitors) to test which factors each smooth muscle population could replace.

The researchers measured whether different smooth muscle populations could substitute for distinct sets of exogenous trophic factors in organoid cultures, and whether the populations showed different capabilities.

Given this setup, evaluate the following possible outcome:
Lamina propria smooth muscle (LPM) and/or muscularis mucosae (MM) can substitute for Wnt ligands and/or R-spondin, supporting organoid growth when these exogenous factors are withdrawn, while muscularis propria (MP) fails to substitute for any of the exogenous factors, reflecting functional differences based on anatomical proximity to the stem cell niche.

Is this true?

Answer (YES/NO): NO